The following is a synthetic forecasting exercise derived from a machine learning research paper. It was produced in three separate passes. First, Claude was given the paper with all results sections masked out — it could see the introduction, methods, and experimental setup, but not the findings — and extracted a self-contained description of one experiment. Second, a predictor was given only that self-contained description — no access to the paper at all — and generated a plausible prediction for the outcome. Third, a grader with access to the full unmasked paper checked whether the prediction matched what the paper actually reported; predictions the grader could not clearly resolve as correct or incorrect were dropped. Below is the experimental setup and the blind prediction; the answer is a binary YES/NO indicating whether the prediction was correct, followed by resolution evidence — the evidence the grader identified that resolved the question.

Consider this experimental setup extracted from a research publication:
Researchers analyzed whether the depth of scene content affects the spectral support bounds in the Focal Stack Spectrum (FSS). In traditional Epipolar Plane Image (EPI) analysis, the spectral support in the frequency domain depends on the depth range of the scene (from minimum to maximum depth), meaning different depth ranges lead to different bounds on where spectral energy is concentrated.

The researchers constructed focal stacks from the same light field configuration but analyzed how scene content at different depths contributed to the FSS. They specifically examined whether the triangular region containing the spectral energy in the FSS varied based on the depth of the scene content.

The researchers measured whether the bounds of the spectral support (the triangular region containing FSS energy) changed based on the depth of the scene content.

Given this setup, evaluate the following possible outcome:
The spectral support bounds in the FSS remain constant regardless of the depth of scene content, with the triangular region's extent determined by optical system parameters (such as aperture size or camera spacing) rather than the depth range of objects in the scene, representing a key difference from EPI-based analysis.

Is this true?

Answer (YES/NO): NO